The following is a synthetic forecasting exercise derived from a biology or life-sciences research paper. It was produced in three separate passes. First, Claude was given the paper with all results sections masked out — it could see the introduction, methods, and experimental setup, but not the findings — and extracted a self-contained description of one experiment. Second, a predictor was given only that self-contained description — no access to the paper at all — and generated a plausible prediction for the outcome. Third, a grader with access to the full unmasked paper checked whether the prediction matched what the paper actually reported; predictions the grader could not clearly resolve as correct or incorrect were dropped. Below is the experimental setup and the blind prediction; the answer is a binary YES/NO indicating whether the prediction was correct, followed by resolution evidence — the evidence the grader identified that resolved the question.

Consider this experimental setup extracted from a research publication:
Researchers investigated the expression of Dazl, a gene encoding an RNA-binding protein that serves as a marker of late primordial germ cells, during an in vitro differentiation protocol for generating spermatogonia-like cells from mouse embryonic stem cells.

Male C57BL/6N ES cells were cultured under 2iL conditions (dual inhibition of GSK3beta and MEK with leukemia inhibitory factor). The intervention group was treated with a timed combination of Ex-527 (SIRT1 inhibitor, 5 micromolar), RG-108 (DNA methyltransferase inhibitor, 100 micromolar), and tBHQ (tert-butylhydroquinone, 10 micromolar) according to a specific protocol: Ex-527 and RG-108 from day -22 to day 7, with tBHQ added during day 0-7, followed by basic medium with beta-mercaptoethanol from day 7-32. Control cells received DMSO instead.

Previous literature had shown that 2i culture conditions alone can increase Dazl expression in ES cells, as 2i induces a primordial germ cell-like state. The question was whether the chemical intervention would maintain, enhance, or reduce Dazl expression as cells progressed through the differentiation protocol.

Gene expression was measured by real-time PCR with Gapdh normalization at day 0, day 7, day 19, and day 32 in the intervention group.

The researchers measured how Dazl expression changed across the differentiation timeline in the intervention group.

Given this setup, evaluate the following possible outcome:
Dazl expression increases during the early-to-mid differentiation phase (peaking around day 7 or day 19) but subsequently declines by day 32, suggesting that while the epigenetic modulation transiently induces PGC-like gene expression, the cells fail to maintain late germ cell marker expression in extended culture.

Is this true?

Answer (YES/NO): YES